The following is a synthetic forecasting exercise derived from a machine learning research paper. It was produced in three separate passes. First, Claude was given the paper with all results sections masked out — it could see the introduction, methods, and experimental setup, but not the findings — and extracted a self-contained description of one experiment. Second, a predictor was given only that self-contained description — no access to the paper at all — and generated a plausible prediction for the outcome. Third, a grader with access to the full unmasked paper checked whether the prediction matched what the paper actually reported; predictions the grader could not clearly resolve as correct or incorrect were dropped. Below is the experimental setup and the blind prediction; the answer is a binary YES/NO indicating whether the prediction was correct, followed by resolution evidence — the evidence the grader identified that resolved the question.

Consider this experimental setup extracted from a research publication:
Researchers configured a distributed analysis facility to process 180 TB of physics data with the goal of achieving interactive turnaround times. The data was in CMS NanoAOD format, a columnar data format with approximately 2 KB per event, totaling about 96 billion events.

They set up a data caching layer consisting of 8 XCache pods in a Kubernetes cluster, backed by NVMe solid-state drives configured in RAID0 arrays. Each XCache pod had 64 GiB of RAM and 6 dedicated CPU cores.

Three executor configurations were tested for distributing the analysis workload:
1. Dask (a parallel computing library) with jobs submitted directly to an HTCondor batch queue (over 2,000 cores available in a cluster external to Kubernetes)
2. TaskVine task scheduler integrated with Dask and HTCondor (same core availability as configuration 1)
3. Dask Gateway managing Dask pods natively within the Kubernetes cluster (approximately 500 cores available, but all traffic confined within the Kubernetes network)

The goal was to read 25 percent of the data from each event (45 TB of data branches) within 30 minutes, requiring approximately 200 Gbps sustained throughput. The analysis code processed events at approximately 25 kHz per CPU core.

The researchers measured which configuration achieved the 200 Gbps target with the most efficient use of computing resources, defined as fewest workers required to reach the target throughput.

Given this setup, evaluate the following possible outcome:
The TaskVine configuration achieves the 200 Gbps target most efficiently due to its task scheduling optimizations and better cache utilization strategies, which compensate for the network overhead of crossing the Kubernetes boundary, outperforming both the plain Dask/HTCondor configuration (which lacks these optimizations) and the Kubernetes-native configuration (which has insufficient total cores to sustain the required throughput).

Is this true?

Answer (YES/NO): NO